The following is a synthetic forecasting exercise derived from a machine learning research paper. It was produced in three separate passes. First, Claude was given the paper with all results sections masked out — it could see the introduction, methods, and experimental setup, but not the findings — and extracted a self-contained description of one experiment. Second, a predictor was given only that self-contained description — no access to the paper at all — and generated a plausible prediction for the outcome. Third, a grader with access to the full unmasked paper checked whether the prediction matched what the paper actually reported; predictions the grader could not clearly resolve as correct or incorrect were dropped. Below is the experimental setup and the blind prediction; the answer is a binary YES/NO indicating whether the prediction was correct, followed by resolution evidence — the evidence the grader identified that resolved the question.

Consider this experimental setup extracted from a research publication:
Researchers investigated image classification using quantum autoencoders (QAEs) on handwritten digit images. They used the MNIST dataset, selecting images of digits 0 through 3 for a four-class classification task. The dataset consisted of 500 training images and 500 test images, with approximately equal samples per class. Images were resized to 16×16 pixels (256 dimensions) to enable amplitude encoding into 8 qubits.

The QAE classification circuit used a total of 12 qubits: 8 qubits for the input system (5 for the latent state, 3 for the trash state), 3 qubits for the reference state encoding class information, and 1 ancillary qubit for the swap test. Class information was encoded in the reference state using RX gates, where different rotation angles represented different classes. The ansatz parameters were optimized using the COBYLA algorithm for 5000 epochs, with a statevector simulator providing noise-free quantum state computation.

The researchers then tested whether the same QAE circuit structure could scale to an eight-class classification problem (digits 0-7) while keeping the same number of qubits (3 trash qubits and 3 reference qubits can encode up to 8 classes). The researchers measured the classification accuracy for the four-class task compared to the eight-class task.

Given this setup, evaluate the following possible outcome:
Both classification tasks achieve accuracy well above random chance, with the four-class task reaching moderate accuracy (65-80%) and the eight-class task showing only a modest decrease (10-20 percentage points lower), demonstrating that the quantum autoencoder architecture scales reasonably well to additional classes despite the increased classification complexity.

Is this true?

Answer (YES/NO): NO